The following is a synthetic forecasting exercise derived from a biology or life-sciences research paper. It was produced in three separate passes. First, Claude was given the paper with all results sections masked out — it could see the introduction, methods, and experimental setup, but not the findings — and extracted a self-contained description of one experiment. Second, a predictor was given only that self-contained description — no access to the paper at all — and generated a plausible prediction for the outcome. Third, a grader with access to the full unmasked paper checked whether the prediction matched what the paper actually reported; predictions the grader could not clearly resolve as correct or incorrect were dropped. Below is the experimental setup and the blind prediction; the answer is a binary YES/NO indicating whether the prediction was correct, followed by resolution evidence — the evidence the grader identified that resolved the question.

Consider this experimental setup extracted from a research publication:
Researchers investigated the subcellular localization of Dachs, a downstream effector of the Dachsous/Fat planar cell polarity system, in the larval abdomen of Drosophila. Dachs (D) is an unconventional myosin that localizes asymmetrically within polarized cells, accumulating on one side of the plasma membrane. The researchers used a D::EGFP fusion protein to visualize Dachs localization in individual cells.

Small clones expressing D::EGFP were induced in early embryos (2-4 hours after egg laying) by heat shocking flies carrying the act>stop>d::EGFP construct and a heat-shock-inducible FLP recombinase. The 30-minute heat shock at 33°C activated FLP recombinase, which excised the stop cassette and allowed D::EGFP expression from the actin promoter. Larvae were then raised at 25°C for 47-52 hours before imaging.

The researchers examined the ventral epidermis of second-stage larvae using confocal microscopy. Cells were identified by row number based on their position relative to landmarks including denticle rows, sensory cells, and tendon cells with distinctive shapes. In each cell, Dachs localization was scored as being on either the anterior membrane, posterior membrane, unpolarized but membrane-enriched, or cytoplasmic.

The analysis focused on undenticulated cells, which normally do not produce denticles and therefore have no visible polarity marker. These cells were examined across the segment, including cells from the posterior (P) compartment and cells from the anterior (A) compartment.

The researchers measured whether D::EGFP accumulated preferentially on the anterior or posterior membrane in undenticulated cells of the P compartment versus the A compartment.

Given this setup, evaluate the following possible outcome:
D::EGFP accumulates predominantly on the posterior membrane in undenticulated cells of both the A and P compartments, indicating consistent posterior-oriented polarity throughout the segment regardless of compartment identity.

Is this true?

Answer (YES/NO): NO